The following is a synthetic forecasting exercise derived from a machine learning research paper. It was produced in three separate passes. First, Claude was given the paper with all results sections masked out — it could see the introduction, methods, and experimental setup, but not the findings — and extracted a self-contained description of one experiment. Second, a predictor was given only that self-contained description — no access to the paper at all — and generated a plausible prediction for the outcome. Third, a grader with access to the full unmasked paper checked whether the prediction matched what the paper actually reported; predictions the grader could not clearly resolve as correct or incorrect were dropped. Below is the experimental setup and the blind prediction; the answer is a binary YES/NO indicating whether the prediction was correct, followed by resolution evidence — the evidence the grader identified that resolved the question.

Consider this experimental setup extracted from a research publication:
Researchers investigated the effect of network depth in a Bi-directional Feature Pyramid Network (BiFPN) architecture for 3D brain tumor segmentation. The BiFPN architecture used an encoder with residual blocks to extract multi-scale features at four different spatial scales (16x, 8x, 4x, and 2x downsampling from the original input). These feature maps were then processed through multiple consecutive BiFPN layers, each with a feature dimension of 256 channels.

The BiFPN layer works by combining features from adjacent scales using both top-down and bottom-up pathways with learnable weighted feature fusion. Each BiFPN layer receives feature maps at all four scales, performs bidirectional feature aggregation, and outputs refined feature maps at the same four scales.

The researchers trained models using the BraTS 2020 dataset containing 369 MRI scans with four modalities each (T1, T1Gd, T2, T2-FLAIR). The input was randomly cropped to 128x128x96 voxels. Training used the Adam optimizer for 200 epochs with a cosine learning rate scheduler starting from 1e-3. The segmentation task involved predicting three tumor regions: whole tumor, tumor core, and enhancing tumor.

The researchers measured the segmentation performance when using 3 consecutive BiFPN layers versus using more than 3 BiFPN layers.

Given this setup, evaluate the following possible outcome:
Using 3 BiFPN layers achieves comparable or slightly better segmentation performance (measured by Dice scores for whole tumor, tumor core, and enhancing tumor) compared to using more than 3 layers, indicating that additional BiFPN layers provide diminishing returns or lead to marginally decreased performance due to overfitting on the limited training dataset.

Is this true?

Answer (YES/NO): YES